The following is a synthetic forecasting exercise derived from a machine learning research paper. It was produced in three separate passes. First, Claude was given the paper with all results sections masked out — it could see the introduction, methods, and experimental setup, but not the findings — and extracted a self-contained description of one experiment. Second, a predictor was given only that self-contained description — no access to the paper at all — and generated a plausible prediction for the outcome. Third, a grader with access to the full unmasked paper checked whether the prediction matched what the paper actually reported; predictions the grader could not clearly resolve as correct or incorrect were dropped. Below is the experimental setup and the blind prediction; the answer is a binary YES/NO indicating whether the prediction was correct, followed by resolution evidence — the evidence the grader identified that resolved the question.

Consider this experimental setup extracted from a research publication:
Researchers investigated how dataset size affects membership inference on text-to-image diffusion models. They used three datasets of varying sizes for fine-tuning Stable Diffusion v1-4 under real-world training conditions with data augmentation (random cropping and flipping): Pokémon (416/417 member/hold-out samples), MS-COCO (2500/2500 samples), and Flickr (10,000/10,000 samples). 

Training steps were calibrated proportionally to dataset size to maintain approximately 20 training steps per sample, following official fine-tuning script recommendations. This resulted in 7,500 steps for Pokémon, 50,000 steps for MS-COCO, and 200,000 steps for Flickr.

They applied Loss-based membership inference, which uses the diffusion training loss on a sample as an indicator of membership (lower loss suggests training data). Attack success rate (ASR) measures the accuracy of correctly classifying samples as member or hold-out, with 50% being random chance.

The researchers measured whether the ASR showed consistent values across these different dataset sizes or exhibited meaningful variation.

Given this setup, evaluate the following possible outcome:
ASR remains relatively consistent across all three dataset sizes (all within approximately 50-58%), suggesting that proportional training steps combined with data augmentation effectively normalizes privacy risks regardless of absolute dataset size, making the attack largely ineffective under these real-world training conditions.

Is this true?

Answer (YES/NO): NO